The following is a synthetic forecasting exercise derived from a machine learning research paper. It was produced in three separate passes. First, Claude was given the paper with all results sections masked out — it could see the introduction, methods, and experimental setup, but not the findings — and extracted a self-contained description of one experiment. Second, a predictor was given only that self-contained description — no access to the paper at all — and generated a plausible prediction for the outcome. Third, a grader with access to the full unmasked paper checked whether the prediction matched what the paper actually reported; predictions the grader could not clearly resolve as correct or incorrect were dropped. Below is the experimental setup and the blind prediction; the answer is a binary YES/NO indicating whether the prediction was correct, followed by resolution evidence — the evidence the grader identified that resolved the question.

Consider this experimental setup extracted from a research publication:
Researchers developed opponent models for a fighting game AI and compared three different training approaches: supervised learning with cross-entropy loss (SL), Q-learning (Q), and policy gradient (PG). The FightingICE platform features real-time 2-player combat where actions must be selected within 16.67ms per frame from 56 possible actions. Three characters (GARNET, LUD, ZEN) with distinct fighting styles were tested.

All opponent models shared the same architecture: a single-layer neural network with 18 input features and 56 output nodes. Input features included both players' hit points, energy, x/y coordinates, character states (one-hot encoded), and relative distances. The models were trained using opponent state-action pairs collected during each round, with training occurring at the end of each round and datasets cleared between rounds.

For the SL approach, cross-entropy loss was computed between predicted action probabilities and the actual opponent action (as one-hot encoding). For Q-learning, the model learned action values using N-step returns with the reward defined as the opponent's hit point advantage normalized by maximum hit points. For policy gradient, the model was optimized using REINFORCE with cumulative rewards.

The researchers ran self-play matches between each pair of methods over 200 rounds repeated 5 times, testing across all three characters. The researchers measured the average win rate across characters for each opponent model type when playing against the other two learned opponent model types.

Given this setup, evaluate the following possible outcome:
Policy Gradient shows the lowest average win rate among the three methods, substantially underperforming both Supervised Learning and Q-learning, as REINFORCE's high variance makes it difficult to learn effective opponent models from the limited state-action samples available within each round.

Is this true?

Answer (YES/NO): NO